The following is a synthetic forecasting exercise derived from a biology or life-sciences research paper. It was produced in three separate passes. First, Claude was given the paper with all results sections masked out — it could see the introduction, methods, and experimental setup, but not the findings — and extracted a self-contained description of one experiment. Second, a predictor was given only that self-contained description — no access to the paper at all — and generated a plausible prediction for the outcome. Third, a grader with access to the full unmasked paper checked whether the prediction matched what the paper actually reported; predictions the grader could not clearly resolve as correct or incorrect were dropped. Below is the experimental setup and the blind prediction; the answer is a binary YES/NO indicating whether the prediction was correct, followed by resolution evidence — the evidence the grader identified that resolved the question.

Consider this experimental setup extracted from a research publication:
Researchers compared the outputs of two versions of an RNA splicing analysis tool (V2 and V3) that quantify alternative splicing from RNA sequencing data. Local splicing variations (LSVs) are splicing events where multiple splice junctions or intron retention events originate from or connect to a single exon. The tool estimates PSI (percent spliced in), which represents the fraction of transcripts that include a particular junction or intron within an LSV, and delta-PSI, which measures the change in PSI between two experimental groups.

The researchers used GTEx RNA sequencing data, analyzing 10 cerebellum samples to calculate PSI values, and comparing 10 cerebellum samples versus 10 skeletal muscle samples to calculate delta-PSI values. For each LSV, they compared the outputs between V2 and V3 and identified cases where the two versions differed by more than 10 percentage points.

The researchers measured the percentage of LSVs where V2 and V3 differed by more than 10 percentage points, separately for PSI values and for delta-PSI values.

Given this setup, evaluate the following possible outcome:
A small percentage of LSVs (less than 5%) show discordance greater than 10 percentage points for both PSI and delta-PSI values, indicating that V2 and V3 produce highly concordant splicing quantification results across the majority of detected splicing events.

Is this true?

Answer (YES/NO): YES